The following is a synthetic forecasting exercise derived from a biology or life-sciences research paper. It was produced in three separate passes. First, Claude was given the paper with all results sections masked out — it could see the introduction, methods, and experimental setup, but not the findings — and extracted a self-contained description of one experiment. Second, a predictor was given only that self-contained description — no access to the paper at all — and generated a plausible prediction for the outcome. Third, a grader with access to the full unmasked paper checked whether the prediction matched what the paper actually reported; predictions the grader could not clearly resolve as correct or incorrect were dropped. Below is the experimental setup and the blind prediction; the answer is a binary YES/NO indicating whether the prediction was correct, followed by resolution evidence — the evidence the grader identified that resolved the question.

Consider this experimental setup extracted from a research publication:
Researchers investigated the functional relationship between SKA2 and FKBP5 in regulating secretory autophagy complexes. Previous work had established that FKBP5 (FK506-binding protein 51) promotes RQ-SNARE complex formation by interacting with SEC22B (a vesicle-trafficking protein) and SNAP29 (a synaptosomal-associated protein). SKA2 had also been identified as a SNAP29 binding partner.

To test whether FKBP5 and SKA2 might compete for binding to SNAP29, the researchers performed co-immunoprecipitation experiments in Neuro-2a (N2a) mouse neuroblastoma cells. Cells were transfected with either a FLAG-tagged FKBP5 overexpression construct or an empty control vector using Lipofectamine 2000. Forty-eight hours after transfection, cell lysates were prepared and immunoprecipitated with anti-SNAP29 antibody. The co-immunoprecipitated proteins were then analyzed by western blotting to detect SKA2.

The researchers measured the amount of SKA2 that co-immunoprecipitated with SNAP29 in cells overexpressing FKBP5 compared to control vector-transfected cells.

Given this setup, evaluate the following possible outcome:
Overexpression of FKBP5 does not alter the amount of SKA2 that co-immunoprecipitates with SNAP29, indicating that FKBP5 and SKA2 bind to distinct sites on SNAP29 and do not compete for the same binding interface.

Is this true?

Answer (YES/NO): NO